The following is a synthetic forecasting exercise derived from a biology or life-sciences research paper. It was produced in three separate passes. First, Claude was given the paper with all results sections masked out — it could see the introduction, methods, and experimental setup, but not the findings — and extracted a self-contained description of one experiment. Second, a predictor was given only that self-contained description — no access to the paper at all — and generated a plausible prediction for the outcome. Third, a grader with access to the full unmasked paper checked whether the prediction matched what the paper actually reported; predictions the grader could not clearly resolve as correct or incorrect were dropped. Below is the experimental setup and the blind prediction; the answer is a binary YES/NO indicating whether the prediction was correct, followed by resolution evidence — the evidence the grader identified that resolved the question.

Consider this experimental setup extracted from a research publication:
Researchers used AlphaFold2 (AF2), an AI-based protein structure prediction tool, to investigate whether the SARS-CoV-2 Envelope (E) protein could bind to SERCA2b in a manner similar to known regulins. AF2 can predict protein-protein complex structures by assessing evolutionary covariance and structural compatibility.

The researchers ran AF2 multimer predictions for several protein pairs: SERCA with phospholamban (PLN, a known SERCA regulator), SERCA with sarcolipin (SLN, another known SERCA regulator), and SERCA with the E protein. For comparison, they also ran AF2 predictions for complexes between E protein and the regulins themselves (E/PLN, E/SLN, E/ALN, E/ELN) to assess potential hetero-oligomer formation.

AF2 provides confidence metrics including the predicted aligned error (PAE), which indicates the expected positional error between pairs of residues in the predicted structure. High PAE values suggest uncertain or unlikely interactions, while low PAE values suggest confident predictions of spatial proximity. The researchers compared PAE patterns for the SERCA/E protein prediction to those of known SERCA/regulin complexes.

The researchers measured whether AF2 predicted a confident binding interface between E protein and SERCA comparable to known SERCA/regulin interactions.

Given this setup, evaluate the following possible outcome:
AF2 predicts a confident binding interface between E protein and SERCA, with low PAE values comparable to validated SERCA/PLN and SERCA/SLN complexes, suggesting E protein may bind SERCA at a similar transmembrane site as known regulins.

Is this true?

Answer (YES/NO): NO